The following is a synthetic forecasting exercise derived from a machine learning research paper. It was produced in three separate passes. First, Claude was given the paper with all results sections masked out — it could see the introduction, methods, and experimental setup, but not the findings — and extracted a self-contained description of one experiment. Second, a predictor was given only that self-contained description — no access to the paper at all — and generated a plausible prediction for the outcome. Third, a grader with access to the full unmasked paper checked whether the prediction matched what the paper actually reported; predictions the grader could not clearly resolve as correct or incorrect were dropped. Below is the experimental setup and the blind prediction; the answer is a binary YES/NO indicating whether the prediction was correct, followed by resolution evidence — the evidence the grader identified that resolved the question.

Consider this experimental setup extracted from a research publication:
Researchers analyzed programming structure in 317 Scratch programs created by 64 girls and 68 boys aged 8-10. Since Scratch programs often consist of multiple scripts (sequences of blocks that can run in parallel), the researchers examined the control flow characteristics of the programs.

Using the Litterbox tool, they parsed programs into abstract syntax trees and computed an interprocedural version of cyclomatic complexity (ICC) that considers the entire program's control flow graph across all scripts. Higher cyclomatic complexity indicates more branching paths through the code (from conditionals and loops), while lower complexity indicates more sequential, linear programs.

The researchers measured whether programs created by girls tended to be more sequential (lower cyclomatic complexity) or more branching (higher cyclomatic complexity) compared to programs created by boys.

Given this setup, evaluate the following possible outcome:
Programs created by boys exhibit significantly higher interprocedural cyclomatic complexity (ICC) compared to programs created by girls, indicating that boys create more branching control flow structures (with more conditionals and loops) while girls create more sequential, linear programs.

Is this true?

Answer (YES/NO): YES